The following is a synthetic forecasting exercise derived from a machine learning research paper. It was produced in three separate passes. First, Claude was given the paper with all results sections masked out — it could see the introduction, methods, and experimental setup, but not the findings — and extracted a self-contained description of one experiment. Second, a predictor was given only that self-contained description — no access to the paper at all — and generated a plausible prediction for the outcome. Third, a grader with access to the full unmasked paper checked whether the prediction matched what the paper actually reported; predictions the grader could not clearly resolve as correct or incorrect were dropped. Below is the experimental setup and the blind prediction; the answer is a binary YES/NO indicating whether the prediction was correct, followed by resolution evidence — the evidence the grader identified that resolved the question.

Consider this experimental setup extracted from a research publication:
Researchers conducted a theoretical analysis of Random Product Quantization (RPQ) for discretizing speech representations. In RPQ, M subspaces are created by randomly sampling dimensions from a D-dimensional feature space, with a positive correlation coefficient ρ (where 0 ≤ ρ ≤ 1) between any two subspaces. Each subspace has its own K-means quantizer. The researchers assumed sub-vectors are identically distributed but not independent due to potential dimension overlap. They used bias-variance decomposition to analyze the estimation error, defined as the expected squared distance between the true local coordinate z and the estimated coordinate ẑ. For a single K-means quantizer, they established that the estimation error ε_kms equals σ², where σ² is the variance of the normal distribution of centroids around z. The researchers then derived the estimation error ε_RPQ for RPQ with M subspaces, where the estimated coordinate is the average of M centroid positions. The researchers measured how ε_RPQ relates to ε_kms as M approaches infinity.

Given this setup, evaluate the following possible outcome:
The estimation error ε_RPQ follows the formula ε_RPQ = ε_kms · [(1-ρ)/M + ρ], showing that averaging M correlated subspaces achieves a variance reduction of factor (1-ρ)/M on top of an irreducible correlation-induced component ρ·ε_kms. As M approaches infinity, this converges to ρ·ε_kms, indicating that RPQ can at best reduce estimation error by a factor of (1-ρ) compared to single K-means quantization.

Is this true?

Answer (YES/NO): YES